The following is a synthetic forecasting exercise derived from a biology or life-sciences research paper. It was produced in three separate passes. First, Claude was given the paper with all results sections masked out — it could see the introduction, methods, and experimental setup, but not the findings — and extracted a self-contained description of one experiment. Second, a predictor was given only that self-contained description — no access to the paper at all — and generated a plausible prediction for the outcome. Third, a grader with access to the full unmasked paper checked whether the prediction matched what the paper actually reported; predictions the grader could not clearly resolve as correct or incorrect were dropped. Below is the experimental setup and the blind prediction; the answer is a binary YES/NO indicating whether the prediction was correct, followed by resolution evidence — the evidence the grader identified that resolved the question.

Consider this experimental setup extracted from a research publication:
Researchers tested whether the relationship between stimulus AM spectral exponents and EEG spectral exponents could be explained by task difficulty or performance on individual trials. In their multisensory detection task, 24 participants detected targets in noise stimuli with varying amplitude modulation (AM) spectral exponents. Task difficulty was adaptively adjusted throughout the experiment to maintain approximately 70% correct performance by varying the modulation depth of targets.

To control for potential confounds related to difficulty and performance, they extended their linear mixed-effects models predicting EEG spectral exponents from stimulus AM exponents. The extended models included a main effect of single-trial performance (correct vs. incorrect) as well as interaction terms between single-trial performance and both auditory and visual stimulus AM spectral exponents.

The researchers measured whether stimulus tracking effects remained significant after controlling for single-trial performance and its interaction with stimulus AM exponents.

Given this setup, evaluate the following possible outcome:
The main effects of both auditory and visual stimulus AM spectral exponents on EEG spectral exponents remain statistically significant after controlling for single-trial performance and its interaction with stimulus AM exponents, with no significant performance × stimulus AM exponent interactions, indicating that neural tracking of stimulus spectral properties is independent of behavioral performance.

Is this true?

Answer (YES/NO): YES